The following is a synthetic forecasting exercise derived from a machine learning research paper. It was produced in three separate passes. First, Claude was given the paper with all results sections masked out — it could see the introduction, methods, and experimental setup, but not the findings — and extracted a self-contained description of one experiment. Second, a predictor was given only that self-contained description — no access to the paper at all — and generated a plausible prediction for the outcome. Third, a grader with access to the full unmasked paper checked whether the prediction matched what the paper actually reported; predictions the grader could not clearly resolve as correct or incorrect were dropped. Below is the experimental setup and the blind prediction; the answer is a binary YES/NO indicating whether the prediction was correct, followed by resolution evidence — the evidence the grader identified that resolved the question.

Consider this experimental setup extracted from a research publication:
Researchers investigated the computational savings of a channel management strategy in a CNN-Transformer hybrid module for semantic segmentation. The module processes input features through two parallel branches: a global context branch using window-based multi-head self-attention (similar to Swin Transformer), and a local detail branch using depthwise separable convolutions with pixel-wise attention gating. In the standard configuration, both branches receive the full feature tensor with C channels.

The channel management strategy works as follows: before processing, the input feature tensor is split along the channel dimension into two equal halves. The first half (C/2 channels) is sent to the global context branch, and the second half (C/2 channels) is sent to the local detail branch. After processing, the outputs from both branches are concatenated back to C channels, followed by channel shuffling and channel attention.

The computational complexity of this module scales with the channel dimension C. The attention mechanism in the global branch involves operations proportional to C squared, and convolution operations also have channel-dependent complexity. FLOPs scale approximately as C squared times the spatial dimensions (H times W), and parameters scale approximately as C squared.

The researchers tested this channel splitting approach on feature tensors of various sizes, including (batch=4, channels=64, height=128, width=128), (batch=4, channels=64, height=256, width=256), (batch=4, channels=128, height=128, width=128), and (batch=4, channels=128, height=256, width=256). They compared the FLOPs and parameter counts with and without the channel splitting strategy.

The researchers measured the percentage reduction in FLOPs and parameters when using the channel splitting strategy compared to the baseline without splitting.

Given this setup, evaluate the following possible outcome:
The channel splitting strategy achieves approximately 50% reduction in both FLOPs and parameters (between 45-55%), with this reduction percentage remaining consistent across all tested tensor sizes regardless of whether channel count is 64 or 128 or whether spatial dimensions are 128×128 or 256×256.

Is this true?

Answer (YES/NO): NO